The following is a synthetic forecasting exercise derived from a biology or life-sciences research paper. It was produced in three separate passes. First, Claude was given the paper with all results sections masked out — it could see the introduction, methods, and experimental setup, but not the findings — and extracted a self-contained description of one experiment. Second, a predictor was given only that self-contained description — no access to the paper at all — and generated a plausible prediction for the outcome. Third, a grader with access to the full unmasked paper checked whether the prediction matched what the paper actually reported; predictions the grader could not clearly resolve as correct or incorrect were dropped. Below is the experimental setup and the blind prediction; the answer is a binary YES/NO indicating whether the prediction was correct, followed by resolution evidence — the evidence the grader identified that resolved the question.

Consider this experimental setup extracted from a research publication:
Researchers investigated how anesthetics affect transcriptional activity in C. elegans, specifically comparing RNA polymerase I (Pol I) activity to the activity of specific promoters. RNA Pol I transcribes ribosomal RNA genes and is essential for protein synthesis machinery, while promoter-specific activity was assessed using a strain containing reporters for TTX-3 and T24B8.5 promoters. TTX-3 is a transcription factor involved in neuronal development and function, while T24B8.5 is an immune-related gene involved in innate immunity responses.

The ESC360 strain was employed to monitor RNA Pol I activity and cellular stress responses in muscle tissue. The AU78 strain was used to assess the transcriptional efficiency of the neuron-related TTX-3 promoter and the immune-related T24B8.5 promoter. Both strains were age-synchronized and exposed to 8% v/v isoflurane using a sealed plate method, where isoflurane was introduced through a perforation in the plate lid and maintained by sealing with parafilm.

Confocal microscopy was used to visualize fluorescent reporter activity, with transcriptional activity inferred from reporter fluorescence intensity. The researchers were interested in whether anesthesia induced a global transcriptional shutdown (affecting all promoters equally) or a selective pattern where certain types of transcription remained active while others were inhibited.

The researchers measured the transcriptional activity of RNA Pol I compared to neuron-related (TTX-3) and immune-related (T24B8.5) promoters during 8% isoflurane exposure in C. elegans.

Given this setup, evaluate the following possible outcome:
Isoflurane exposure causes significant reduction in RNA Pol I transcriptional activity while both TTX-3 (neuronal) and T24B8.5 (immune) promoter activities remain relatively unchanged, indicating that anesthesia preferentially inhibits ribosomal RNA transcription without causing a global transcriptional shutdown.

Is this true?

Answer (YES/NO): NO